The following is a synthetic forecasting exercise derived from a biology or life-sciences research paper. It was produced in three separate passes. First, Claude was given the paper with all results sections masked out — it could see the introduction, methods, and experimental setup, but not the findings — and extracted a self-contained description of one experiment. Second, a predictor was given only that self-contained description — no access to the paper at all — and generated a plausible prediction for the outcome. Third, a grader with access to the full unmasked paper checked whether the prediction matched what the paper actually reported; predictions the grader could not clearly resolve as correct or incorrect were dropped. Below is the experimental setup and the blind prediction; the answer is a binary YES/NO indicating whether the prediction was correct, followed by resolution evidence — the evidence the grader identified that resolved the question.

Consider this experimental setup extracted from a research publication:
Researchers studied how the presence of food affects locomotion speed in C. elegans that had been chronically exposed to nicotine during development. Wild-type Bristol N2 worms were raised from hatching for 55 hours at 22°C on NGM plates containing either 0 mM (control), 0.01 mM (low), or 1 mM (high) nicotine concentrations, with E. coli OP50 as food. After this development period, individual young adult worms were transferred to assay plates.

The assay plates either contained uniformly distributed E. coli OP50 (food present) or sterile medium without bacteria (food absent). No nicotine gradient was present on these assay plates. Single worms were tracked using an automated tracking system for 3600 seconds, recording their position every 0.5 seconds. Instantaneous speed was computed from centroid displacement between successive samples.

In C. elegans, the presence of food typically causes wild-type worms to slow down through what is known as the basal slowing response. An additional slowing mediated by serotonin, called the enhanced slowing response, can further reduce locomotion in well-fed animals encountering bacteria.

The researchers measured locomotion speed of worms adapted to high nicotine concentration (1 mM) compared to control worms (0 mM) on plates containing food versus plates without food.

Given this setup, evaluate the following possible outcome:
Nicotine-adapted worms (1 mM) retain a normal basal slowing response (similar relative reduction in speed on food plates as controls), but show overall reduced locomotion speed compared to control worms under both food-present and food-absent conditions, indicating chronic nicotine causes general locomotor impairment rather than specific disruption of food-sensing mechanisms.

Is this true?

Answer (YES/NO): NO